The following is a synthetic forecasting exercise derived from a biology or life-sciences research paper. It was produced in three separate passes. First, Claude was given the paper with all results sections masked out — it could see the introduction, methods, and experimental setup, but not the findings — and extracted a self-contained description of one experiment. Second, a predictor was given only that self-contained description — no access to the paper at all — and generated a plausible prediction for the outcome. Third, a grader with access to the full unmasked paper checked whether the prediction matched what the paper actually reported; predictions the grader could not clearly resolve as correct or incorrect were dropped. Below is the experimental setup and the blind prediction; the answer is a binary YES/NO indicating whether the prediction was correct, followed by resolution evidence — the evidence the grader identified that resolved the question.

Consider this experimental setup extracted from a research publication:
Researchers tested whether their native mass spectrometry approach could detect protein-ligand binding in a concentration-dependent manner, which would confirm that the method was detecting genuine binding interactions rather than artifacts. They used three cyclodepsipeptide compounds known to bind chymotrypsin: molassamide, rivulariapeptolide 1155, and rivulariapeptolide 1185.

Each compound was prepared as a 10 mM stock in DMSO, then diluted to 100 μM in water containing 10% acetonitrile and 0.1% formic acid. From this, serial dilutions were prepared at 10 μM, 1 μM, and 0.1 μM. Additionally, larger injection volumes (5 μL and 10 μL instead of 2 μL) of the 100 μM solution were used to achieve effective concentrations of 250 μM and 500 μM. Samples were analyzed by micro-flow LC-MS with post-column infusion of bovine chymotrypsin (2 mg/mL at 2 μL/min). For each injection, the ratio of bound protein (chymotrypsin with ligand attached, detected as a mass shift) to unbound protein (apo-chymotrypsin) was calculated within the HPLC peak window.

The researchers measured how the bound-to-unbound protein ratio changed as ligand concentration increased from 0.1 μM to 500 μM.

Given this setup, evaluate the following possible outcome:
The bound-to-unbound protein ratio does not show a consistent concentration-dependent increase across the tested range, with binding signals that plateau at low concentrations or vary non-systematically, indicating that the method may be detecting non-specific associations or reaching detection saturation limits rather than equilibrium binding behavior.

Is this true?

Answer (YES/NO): NO